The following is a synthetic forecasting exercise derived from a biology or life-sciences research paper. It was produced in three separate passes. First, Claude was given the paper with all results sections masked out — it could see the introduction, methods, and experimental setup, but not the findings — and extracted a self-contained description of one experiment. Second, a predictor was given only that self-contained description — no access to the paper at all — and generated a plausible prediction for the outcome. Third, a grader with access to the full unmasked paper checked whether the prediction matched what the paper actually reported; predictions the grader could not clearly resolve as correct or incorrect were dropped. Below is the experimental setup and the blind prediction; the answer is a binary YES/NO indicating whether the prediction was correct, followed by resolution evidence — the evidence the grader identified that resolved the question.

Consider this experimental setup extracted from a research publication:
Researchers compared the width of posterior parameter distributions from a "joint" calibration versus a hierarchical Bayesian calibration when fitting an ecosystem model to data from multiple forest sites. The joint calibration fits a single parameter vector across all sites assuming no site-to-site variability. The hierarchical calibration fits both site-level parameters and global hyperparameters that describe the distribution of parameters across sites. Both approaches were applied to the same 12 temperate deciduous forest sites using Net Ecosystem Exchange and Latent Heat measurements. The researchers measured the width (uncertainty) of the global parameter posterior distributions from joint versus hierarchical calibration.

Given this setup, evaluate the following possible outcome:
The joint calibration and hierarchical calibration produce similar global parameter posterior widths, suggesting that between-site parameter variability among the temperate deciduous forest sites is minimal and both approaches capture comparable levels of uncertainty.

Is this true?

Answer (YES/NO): NO